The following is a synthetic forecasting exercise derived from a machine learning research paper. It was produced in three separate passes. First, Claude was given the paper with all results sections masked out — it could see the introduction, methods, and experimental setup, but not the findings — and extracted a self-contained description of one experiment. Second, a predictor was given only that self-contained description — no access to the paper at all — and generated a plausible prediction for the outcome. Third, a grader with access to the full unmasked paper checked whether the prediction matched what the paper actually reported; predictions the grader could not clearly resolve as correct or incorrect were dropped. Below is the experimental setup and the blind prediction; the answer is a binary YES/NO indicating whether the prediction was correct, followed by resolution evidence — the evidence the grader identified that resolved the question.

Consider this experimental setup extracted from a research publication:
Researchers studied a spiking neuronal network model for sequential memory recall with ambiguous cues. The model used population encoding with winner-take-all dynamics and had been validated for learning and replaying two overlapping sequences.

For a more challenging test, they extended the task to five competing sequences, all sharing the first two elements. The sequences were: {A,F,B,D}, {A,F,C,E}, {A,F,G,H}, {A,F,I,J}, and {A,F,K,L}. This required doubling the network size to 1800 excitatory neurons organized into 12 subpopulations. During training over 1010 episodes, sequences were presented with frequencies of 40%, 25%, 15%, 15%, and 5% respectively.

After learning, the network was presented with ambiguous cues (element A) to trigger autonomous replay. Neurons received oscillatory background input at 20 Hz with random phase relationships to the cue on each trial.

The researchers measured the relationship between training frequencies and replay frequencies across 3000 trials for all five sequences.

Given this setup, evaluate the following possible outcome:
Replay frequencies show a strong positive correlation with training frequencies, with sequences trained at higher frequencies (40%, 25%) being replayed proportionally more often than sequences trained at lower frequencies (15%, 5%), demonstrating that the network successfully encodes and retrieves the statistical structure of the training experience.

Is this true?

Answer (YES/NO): YES